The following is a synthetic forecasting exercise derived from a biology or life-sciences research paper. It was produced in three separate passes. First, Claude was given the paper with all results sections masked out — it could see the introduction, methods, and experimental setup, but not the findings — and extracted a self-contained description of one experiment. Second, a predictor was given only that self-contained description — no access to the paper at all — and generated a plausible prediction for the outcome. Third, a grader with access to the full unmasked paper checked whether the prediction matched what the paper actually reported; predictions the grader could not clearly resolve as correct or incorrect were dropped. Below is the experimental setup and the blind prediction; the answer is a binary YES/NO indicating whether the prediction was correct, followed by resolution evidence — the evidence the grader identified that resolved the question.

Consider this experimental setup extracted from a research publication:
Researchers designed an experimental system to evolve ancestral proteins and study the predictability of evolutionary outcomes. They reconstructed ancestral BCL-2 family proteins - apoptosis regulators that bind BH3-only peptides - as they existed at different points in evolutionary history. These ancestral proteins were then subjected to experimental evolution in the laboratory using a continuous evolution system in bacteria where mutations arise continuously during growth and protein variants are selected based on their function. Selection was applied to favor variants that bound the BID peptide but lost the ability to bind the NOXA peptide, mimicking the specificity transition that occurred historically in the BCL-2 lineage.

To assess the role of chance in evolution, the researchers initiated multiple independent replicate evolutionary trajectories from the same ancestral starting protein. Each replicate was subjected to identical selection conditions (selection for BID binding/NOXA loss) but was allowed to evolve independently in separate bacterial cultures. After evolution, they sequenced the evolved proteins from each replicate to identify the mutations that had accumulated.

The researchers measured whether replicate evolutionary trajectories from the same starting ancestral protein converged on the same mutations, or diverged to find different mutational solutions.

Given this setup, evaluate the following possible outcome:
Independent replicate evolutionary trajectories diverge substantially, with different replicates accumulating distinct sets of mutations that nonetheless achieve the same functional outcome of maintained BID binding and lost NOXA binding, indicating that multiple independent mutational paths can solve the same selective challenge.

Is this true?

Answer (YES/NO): YES